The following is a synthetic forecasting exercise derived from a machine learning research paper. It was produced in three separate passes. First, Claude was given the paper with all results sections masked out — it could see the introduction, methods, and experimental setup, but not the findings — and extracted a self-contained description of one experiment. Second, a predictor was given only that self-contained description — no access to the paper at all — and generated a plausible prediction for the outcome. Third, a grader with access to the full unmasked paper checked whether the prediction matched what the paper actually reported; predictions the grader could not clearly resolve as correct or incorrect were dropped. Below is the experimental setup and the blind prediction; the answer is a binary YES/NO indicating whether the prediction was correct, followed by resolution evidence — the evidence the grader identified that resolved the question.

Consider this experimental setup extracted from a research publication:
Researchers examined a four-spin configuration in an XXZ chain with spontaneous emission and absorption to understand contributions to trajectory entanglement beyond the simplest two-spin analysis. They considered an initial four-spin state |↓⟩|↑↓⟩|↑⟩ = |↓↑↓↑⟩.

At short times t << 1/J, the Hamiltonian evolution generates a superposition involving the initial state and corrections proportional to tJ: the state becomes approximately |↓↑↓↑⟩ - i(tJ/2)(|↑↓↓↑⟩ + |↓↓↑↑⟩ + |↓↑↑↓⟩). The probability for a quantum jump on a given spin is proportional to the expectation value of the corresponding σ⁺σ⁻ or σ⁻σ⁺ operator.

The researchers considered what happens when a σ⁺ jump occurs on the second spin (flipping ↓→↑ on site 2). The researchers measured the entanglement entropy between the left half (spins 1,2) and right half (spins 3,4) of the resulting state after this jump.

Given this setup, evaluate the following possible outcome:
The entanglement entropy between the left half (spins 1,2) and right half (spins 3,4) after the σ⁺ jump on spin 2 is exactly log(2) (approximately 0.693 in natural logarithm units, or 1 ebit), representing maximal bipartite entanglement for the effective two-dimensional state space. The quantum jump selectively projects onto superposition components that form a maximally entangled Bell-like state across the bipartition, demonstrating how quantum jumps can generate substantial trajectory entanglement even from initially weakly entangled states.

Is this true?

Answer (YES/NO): YES